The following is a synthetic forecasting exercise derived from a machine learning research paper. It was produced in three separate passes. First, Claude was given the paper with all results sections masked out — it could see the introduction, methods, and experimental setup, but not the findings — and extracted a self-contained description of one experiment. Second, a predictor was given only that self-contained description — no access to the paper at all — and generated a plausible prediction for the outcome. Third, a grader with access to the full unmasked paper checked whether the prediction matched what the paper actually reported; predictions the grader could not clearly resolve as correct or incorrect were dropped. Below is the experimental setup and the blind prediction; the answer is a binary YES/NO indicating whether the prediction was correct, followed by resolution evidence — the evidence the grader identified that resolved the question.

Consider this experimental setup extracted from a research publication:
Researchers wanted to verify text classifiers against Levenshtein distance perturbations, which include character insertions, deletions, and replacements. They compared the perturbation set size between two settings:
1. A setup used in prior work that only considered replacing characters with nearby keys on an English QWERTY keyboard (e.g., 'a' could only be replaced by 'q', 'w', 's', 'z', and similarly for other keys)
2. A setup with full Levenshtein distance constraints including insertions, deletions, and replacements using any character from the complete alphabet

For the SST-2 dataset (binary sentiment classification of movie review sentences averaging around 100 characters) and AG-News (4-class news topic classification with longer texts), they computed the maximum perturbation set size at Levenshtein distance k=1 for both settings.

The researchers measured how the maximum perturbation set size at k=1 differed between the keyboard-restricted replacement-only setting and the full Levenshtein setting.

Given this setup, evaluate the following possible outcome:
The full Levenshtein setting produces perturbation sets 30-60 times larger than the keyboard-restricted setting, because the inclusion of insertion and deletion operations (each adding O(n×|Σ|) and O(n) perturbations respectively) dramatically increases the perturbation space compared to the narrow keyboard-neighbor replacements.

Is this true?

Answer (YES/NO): NO